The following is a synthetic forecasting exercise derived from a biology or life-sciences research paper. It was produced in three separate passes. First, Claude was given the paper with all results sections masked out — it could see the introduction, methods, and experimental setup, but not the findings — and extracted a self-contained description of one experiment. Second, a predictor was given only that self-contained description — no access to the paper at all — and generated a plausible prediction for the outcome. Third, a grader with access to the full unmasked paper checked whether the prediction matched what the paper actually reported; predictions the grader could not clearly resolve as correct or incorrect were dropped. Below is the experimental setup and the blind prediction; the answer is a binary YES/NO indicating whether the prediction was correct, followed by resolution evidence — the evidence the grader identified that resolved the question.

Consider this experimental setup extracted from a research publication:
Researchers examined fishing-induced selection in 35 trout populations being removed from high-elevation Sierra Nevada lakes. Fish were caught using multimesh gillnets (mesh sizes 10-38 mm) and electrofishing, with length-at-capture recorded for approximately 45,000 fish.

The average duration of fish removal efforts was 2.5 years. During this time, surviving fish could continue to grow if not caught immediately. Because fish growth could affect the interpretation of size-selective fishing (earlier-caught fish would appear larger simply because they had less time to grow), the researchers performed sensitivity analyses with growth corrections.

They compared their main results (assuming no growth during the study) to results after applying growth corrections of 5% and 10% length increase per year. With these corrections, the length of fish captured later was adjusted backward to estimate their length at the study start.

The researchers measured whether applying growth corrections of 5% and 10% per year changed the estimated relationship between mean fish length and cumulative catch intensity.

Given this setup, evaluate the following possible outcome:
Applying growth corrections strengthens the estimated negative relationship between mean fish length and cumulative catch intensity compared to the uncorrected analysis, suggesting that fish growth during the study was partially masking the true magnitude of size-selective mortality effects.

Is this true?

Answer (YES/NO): YES